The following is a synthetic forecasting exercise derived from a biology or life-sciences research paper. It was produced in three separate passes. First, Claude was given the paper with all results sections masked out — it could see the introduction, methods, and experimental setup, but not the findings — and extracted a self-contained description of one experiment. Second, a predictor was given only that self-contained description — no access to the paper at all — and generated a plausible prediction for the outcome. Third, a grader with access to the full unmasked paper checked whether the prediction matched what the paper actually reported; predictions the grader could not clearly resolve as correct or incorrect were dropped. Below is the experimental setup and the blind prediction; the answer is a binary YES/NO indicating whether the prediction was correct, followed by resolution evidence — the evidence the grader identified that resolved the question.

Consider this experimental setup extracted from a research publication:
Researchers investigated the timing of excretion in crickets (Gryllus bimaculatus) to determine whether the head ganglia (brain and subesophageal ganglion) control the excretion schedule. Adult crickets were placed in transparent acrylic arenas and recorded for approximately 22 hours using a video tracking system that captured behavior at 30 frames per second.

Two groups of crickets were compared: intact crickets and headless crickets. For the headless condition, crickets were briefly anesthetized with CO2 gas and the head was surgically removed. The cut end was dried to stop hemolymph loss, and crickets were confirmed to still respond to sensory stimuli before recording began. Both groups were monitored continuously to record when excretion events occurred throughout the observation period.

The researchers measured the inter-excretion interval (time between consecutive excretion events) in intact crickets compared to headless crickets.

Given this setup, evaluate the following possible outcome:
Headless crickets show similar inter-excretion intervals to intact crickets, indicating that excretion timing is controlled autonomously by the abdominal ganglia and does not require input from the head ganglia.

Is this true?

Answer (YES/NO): YES